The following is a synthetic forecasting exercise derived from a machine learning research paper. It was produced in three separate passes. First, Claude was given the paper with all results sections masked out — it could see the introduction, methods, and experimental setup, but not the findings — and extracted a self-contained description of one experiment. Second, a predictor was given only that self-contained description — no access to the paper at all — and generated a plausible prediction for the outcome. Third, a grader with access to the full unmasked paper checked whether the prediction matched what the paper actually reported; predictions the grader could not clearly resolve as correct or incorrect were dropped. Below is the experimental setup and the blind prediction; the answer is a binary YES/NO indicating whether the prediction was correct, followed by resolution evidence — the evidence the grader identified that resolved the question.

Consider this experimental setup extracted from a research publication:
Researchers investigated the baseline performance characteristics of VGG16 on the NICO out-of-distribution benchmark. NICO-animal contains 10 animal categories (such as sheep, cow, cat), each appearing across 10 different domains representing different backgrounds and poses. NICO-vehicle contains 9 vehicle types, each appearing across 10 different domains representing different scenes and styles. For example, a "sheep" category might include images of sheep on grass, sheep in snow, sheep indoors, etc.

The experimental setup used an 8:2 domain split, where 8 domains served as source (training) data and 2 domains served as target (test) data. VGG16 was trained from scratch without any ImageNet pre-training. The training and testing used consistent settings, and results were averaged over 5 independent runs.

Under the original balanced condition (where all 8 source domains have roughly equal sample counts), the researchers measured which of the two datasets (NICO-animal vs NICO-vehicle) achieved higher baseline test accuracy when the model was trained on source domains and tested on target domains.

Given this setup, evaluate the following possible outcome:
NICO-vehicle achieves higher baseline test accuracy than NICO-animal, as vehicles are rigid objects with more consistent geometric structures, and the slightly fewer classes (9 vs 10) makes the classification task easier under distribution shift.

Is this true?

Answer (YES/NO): YES